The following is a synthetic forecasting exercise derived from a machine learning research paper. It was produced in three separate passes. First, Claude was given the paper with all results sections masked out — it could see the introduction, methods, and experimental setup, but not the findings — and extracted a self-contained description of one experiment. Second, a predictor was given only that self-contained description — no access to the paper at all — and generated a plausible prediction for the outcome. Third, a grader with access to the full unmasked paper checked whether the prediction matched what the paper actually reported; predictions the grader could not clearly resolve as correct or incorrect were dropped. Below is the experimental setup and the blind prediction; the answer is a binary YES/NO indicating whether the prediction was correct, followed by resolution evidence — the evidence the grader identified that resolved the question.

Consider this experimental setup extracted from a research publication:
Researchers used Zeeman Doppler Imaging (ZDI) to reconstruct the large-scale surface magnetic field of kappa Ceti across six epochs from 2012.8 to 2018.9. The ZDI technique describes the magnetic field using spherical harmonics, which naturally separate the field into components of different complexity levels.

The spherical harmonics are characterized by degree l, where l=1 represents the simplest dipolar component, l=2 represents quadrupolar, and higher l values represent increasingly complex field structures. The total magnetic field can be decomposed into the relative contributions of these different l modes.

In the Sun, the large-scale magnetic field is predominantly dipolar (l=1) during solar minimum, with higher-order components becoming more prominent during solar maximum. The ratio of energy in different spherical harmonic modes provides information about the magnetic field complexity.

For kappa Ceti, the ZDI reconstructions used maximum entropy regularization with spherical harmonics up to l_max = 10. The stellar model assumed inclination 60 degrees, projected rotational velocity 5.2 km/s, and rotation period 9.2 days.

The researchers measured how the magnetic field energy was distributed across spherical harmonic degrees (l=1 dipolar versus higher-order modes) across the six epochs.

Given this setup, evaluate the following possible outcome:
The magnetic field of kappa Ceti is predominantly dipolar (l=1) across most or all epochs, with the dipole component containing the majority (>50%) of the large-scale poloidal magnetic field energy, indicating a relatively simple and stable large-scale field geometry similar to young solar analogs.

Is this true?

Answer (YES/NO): NO